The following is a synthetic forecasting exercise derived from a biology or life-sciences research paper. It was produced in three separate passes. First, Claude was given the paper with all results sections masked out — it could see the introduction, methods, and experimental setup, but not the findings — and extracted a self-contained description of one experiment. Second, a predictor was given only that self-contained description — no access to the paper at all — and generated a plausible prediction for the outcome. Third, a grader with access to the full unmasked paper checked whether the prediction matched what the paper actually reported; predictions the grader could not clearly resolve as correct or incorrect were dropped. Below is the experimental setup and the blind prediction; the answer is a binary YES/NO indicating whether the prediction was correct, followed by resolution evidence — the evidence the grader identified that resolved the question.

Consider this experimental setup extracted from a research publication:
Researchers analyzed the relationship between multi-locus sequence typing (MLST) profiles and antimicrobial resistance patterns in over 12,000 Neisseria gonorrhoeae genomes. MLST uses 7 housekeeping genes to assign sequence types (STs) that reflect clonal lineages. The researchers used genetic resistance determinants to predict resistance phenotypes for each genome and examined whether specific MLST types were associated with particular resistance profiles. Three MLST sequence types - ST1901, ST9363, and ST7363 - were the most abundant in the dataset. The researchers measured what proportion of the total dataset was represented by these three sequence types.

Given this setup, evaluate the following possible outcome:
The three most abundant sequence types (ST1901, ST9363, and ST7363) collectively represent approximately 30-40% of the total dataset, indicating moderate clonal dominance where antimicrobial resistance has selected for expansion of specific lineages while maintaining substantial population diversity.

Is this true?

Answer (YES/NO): NO